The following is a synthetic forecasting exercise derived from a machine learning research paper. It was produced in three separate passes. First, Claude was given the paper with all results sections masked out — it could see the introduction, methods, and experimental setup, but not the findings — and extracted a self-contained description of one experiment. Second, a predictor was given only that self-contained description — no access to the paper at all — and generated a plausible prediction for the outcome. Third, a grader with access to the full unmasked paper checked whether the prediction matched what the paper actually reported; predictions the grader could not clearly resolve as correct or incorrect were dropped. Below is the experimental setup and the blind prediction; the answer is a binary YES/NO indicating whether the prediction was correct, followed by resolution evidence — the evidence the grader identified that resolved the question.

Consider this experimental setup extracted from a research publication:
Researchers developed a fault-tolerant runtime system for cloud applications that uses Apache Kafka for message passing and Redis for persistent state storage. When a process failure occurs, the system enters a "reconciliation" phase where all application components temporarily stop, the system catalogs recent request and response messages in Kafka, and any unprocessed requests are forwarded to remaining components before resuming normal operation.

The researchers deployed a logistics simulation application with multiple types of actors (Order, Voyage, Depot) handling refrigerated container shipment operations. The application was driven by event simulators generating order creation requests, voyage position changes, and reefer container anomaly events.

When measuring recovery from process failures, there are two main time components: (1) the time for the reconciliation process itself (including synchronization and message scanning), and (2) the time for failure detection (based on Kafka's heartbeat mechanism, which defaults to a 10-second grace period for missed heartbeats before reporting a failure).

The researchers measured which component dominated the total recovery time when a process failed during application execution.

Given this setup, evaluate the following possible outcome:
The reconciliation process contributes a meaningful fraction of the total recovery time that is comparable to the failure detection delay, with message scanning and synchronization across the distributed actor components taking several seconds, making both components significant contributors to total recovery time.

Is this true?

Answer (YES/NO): NO